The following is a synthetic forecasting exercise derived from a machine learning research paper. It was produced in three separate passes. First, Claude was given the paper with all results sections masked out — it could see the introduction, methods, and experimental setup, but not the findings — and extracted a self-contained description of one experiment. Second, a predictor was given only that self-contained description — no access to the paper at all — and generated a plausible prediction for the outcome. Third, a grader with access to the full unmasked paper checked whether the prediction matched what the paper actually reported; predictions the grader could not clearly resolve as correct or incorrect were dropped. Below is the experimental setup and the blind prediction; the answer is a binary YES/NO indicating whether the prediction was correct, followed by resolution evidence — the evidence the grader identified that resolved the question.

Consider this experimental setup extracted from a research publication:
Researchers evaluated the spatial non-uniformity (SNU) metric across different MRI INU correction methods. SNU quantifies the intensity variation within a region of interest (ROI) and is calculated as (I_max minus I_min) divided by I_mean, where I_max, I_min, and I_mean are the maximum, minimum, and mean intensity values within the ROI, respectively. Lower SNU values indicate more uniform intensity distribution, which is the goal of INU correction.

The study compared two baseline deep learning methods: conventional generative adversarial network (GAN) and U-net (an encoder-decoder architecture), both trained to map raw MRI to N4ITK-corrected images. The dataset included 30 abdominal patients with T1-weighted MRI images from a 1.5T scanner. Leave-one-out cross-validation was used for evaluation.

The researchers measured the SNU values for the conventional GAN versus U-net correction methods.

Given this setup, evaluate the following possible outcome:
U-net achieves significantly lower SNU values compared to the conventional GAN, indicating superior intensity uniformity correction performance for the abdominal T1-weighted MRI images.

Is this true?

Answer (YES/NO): NO